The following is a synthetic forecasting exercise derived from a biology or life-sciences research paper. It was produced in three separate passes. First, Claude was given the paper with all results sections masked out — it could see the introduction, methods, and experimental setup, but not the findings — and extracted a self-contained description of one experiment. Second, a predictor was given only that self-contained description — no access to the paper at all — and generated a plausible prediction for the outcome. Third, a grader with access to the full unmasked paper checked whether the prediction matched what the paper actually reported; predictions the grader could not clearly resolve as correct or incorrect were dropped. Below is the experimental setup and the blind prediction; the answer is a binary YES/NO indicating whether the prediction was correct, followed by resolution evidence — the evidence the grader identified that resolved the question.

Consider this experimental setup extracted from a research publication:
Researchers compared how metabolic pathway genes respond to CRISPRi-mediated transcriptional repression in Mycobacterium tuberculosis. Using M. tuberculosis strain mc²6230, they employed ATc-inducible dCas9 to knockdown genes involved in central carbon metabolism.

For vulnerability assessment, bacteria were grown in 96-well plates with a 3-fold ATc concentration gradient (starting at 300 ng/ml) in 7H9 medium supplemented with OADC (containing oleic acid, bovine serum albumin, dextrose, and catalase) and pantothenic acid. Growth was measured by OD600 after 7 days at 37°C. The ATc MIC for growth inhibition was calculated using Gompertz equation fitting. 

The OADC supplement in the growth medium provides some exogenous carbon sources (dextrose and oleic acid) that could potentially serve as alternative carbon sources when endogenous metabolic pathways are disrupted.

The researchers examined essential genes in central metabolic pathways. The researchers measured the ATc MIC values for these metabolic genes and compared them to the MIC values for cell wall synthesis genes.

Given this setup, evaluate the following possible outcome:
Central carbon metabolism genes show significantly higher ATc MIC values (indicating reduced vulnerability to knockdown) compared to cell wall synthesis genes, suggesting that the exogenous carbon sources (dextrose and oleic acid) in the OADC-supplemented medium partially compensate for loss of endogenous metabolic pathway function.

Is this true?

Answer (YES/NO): YES